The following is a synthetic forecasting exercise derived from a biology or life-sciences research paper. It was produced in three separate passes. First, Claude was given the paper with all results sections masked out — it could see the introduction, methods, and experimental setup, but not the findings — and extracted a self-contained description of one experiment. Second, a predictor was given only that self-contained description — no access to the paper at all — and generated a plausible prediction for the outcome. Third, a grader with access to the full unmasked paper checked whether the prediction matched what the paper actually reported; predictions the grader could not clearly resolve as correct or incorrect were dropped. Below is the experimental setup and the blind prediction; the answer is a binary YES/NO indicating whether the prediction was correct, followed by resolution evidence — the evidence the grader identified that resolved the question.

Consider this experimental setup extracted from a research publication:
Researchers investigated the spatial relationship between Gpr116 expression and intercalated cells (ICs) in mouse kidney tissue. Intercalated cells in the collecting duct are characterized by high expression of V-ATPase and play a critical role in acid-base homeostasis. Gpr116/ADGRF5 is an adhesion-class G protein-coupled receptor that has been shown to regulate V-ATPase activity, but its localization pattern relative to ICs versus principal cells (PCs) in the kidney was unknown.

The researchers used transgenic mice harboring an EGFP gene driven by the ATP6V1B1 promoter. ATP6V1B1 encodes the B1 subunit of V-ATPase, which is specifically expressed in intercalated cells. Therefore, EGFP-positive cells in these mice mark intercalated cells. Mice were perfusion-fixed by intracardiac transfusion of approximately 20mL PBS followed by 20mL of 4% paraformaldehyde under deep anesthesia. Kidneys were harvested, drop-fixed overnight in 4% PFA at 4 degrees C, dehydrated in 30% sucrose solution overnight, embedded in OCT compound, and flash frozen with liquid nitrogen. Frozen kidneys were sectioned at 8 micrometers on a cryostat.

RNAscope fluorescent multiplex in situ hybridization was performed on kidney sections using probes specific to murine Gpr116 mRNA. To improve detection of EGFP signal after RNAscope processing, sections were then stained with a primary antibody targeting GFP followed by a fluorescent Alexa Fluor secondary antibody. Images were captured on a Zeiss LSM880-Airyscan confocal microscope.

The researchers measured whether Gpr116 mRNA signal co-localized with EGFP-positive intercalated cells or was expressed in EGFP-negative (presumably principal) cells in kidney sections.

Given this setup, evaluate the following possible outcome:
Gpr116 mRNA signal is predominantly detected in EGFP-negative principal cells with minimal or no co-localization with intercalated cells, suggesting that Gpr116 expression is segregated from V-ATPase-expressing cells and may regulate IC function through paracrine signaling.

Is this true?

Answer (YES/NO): NO